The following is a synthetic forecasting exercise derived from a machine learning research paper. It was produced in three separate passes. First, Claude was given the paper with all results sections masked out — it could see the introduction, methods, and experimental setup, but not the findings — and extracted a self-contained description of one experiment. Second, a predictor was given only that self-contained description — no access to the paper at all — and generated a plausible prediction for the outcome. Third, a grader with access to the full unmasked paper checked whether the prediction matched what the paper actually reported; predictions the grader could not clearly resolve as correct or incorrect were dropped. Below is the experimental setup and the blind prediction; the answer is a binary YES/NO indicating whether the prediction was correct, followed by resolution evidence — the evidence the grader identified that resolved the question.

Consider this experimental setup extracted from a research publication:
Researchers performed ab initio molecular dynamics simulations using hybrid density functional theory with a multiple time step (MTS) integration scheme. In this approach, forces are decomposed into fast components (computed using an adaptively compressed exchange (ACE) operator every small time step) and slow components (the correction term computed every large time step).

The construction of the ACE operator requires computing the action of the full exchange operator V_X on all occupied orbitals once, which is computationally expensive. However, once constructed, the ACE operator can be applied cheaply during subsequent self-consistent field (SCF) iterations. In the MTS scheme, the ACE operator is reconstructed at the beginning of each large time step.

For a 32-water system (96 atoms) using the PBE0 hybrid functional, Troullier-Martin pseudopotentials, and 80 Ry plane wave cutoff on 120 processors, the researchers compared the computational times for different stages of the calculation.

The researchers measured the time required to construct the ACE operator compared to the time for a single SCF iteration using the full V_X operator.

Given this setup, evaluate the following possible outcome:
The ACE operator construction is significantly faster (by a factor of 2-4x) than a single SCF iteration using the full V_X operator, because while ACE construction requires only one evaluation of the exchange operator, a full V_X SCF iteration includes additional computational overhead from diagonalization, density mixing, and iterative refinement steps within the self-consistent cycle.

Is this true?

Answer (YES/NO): NO